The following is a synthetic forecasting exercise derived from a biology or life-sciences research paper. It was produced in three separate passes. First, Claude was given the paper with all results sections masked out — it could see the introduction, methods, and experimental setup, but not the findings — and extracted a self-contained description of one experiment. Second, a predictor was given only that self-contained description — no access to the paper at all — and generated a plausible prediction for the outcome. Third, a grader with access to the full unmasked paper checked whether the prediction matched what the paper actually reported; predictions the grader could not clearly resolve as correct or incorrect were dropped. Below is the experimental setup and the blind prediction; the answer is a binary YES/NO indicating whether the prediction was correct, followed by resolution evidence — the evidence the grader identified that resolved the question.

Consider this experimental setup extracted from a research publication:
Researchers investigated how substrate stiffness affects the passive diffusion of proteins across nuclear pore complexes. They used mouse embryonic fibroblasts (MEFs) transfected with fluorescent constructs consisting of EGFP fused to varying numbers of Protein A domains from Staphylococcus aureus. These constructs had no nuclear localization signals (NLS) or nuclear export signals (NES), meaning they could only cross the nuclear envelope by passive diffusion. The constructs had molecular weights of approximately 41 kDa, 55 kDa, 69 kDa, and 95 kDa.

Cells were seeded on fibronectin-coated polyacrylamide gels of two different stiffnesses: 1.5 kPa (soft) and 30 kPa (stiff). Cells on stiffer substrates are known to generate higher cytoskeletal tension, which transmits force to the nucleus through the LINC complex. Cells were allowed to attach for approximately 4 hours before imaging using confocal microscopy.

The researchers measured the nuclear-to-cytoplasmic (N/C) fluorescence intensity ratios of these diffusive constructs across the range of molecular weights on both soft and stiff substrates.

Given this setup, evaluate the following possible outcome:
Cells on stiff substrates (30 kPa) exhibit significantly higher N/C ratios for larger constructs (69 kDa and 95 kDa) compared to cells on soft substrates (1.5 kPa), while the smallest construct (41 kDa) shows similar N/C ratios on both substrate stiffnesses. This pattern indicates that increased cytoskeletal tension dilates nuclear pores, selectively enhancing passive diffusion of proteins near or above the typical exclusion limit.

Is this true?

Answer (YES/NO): NO